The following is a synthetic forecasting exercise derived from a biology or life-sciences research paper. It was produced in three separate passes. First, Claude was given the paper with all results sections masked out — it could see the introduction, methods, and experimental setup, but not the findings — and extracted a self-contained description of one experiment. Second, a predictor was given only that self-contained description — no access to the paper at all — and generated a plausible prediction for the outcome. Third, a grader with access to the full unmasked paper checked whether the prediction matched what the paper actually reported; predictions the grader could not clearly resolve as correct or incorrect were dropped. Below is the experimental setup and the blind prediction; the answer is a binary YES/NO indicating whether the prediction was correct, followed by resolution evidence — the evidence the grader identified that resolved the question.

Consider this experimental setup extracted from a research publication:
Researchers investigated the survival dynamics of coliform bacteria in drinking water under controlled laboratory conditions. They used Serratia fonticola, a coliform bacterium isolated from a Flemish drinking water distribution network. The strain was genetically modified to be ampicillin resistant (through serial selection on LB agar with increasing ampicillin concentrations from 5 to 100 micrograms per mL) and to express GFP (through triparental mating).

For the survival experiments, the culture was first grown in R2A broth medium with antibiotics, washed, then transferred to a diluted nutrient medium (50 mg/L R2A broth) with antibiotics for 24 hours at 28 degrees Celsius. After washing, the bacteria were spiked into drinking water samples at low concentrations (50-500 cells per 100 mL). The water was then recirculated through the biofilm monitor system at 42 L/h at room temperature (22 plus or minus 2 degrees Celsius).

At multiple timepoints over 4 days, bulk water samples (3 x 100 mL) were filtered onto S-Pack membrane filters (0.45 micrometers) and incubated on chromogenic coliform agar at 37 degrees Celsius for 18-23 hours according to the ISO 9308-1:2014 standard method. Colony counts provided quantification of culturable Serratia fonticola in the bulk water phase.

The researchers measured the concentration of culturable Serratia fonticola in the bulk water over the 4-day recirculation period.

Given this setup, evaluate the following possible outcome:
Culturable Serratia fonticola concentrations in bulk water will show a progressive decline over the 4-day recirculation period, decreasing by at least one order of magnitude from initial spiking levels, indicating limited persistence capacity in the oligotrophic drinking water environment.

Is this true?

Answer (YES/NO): NO